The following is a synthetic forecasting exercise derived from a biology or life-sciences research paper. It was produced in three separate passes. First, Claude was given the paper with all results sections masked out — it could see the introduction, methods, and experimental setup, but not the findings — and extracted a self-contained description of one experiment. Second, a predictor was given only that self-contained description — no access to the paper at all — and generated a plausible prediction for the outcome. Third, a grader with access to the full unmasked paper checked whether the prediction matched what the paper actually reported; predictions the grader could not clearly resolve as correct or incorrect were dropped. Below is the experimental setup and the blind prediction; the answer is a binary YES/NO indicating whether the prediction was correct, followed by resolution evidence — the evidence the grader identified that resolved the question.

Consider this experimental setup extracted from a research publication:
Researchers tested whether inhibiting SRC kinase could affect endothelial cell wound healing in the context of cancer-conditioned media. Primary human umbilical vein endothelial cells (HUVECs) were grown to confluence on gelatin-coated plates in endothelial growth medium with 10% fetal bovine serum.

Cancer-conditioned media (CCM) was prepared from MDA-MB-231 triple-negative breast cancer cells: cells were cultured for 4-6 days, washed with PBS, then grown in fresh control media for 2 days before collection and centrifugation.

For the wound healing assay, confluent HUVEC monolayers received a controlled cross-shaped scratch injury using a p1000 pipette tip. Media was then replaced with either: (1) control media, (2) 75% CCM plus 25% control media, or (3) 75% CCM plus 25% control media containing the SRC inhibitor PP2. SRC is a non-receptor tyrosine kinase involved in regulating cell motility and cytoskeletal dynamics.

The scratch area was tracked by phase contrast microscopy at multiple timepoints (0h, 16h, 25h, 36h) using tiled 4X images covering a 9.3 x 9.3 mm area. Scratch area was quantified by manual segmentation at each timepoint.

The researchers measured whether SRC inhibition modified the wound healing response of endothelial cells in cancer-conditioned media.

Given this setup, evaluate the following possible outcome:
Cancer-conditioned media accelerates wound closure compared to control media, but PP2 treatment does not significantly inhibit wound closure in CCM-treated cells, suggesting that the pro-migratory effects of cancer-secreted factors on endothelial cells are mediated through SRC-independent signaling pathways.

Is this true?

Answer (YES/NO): NO